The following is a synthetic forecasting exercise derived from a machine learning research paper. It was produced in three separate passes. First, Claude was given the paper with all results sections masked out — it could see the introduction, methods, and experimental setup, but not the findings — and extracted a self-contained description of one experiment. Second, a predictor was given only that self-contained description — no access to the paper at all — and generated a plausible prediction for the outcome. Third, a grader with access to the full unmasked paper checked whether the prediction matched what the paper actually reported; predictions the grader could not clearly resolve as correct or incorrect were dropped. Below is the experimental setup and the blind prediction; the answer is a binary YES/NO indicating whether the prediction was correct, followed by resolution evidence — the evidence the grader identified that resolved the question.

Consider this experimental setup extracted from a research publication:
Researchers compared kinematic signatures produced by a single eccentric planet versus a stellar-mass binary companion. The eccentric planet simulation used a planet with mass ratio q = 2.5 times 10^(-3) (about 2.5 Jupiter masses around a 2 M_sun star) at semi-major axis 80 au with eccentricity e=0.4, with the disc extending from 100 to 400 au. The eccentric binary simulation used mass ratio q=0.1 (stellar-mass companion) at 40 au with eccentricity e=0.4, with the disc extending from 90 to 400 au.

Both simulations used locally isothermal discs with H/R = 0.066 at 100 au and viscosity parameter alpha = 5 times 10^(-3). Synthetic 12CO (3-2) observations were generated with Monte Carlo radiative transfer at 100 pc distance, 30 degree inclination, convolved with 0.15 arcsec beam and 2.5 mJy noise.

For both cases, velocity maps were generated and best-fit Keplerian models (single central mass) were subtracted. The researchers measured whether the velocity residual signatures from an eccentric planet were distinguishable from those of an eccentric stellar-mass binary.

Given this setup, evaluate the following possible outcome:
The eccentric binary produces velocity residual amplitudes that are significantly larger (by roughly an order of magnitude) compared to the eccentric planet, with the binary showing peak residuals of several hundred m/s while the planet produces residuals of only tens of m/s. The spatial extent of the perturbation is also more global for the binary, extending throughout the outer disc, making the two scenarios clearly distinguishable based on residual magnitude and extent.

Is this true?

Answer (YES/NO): NO